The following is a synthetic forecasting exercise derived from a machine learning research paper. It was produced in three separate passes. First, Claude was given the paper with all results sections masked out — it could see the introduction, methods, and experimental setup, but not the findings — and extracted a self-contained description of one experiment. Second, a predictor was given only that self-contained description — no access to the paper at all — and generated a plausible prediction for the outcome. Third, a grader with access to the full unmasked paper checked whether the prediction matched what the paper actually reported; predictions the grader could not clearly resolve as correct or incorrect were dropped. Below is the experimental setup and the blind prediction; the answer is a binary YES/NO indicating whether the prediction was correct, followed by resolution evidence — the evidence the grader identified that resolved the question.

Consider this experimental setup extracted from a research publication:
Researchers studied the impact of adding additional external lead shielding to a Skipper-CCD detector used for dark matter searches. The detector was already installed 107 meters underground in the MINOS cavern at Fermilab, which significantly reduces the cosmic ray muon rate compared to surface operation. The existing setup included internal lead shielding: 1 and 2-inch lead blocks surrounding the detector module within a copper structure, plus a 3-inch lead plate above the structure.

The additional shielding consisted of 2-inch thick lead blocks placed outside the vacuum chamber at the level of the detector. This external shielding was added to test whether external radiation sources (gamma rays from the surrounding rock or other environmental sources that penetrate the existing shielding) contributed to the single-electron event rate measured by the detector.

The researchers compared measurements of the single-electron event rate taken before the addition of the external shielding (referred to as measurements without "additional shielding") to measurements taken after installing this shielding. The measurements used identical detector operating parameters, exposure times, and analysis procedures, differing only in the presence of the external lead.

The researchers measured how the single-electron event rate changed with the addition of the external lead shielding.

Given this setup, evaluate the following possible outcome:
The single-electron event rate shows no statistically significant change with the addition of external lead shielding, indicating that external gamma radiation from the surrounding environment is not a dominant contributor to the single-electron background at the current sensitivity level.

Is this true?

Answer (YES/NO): NO